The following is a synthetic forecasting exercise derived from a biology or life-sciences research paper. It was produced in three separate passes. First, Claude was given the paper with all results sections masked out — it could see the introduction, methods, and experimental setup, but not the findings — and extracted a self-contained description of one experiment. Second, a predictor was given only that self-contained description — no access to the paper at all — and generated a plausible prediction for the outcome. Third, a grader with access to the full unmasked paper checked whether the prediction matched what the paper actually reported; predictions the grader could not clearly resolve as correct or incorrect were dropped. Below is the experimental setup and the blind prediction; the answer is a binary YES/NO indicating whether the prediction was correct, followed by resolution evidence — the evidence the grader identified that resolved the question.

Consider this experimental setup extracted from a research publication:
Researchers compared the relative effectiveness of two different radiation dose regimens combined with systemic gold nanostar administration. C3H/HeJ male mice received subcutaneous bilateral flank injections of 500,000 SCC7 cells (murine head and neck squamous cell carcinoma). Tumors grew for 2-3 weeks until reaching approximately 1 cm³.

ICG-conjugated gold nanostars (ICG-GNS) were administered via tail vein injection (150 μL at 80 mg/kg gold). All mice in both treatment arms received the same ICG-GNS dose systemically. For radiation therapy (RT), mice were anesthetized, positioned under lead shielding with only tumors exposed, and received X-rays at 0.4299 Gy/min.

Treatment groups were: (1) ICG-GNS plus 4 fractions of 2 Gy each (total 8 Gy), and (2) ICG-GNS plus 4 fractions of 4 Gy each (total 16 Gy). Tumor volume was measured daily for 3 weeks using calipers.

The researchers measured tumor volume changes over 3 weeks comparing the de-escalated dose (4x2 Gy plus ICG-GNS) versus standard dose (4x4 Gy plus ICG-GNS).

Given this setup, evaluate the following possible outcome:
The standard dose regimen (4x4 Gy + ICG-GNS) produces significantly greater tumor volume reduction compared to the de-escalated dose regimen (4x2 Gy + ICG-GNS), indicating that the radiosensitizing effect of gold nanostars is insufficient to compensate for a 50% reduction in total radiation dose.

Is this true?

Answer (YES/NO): NO